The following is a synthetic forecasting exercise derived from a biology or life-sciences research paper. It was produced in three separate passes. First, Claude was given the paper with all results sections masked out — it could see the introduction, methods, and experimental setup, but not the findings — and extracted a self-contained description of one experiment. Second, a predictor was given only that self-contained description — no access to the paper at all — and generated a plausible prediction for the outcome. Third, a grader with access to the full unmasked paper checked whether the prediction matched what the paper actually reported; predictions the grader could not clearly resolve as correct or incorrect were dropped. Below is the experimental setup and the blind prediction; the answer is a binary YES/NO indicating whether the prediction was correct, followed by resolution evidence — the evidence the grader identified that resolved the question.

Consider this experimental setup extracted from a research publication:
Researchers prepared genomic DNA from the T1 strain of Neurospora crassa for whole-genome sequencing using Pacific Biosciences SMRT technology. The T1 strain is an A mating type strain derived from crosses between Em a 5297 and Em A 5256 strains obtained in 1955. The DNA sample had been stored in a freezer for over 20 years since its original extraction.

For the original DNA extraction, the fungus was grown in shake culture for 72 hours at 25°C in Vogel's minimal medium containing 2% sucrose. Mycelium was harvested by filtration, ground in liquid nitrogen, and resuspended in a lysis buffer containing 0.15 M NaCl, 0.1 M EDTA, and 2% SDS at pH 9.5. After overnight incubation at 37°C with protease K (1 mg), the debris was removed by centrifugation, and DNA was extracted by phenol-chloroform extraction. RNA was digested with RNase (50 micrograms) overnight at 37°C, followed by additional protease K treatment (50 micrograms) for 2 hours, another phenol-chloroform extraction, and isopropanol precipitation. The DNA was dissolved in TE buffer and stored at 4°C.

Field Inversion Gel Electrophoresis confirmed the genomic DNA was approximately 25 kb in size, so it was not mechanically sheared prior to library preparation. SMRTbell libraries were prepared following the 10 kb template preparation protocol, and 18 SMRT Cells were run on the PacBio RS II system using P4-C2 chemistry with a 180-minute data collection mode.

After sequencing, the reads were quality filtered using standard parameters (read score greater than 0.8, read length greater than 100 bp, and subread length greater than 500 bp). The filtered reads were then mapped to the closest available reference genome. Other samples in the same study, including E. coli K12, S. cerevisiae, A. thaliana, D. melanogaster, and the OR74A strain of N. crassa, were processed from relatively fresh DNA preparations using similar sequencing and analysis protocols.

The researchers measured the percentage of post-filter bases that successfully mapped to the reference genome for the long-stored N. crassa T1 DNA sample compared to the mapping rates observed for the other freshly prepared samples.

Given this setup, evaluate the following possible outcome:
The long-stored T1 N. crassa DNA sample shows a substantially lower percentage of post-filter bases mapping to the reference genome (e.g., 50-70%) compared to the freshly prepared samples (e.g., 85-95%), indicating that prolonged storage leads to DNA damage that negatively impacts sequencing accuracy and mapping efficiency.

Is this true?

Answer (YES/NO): YES